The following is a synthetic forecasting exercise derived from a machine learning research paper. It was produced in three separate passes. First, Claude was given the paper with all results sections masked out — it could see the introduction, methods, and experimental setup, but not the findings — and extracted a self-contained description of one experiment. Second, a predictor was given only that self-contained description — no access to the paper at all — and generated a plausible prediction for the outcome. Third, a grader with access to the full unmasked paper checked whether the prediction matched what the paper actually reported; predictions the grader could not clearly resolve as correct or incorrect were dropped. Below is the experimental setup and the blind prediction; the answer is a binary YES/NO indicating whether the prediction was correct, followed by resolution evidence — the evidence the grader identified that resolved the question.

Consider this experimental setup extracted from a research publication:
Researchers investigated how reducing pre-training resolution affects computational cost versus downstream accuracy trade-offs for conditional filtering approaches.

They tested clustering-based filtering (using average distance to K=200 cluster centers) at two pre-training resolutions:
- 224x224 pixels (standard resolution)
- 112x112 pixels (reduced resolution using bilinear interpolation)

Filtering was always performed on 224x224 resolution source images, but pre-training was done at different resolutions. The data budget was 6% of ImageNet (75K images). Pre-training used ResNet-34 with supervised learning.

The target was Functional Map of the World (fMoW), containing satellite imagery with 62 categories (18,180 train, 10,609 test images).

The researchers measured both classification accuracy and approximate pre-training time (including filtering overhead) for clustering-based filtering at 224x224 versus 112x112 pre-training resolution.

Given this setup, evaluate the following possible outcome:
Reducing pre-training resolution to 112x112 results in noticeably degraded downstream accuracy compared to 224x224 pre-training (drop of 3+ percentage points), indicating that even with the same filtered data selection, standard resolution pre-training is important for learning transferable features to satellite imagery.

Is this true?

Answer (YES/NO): NO